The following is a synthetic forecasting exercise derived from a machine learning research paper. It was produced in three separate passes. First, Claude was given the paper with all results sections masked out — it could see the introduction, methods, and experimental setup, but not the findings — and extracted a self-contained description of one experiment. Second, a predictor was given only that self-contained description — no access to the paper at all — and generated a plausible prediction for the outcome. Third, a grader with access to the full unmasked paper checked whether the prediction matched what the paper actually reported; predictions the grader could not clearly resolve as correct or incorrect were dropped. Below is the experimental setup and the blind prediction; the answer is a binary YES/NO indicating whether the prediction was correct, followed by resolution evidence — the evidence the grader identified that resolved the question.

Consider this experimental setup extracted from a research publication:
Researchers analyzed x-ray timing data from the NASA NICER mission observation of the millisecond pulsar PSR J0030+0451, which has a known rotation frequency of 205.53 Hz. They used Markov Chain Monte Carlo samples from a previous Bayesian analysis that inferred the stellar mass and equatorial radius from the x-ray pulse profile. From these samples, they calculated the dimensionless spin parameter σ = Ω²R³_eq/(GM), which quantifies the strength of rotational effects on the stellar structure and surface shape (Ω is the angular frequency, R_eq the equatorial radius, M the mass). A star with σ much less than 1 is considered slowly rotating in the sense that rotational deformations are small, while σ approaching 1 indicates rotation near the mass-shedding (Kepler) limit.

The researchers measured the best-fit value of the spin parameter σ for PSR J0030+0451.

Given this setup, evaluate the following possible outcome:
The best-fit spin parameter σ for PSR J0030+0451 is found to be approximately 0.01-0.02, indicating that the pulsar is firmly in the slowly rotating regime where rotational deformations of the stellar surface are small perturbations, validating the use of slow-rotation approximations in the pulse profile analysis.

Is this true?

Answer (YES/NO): YES